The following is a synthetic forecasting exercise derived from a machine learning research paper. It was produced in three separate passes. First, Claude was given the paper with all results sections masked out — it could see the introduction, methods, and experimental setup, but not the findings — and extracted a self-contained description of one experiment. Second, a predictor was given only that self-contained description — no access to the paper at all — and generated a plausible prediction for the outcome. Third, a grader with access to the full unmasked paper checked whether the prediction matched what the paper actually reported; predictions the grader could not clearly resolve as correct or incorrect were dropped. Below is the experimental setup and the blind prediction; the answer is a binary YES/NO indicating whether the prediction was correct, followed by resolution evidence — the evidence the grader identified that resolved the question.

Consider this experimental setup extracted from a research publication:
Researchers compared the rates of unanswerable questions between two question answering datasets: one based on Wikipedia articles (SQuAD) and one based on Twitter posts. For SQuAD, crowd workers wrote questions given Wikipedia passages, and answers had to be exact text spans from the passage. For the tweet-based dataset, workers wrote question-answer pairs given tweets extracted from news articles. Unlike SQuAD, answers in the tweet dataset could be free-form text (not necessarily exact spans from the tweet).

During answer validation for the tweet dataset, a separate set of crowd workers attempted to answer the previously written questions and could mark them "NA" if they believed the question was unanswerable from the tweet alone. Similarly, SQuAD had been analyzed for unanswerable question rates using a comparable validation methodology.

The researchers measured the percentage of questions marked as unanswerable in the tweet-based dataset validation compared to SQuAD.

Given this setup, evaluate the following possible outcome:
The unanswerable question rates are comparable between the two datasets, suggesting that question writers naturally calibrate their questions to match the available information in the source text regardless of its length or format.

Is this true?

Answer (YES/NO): YES